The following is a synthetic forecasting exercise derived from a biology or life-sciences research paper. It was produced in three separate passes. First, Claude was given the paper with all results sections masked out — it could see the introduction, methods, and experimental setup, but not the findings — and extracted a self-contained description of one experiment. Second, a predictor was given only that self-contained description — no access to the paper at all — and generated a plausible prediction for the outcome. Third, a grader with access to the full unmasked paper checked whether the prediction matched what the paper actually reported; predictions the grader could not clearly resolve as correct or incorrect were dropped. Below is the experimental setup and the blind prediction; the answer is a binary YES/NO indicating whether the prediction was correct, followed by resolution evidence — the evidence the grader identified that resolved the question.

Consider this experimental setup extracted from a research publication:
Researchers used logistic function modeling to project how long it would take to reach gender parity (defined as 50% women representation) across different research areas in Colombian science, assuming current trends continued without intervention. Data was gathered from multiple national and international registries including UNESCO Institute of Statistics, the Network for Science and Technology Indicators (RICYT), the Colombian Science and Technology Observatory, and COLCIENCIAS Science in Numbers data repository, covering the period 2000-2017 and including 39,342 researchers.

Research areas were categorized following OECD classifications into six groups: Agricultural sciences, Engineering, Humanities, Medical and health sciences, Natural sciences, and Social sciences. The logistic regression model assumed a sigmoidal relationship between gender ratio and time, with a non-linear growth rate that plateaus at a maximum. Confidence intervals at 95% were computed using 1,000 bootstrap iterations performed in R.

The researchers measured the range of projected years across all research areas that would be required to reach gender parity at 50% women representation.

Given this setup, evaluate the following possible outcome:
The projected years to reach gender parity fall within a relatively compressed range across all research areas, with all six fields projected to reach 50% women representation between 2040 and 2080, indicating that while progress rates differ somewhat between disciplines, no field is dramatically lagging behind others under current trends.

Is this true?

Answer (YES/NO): NO